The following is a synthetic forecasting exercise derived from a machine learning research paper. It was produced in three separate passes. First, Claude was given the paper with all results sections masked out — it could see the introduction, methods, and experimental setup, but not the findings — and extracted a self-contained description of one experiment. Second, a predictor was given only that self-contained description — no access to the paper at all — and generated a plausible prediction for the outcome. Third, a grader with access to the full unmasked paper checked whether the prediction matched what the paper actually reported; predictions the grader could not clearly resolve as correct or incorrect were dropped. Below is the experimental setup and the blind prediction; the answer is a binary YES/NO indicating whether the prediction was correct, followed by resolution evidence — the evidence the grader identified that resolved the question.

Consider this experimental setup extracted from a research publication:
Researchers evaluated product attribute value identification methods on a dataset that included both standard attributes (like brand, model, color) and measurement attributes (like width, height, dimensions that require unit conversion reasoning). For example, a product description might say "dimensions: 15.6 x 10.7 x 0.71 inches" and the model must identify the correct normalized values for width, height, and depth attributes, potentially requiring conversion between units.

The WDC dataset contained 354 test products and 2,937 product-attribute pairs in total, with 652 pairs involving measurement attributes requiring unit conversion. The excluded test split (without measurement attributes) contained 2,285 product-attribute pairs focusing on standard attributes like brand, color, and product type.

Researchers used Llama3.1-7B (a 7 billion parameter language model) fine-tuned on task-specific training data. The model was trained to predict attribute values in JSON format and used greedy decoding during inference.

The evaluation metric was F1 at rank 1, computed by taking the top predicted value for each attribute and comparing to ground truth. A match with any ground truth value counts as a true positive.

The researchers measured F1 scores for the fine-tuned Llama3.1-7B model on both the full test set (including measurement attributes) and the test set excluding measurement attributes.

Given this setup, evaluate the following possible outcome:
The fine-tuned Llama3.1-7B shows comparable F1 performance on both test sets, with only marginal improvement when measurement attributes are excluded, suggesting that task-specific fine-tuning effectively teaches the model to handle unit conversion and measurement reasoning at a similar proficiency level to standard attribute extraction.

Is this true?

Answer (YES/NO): NO